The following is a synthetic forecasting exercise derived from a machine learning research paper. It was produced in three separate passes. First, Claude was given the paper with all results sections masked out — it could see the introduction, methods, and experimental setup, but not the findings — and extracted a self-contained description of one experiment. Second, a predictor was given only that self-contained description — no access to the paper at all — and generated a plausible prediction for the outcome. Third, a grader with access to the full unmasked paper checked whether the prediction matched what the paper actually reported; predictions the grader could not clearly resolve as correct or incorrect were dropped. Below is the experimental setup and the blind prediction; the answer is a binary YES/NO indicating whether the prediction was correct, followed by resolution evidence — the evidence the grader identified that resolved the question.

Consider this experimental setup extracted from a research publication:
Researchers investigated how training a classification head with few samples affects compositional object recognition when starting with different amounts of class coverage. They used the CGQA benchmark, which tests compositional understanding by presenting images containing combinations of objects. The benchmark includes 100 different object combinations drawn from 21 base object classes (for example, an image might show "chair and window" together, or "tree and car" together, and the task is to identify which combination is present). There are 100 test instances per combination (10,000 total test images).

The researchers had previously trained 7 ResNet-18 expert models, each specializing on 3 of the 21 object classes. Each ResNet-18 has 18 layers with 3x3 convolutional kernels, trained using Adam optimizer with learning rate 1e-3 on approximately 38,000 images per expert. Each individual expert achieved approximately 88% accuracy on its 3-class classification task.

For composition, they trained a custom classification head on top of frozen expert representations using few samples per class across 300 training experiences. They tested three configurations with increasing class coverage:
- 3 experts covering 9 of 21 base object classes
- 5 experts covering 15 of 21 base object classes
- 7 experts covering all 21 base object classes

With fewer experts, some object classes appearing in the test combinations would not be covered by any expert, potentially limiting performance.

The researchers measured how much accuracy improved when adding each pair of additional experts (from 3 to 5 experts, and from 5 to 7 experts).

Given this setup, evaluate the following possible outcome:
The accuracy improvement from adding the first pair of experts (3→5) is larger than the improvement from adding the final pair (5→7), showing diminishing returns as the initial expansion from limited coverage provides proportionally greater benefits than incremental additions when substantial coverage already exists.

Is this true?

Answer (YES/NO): YES